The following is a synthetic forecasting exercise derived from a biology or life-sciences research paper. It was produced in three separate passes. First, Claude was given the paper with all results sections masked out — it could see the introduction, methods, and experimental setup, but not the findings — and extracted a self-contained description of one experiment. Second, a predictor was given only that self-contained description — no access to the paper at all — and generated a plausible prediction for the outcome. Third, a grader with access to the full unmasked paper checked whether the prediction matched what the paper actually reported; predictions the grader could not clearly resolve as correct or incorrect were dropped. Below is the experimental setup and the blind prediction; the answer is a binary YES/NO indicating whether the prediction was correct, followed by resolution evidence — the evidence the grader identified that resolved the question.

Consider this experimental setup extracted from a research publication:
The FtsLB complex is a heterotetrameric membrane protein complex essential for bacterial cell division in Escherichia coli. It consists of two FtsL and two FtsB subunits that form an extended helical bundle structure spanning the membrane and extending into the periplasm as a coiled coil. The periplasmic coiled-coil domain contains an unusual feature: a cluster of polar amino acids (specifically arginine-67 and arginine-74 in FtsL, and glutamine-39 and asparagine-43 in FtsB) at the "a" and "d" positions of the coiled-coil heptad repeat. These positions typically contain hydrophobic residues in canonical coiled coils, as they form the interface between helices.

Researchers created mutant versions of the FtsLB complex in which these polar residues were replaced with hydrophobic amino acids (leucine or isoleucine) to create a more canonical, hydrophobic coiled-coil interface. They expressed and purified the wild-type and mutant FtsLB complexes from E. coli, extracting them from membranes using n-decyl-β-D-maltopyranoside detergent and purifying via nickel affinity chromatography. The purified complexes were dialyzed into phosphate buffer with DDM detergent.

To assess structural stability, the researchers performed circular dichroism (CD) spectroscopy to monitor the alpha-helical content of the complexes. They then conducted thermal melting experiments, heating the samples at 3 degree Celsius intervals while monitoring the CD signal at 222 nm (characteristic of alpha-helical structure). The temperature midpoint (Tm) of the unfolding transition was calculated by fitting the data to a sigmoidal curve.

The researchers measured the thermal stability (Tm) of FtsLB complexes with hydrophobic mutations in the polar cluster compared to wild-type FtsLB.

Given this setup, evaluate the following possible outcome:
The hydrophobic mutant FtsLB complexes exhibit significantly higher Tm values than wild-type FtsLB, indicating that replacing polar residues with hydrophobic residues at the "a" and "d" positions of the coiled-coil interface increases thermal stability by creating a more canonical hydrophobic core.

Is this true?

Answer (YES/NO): NO